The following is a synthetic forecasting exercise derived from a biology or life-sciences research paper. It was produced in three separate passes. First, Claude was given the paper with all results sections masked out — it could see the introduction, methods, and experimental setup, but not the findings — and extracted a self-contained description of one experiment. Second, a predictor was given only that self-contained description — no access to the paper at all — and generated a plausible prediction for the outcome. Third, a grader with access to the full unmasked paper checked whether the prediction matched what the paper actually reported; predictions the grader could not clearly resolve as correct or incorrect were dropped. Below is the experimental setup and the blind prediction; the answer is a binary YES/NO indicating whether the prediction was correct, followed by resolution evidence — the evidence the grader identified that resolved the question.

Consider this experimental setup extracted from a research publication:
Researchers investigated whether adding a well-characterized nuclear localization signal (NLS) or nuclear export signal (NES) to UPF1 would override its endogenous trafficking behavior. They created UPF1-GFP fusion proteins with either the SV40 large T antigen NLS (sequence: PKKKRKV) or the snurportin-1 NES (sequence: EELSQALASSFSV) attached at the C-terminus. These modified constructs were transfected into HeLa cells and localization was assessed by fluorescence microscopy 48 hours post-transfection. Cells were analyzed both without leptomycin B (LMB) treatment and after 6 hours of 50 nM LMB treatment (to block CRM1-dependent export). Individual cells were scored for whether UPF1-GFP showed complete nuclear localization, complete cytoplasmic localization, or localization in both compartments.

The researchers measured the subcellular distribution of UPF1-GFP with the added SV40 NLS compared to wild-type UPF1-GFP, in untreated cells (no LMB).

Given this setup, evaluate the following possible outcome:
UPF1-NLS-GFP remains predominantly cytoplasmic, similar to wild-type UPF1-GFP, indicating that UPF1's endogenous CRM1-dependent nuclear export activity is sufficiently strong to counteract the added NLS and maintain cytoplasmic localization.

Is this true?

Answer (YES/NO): NO